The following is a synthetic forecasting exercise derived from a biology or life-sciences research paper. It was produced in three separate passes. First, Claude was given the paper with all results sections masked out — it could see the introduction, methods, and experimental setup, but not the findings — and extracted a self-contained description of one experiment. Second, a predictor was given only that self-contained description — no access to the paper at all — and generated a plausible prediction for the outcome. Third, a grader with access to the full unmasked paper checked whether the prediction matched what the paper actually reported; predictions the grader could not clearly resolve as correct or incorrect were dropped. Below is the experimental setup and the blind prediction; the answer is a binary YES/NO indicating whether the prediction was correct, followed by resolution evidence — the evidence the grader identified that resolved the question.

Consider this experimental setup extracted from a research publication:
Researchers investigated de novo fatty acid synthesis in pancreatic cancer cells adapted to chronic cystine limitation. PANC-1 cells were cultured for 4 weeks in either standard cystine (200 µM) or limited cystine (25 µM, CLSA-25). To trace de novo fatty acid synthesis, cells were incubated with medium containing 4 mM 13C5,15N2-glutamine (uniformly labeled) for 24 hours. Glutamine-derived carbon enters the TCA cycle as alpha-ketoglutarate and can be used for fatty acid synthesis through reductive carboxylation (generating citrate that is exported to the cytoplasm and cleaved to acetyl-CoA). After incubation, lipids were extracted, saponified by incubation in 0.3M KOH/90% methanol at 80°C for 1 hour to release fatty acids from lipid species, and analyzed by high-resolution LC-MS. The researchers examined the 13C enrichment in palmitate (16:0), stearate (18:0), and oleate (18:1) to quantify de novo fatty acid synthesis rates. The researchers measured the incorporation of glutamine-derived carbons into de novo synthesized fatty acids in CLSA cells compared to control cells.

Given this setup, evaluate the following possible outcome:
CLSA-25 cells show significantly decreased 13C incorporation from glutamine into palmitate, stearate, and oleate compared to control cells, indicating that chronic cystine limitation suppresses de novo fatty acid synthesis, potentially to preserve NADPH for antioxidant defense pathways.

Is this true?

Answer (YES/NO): NO